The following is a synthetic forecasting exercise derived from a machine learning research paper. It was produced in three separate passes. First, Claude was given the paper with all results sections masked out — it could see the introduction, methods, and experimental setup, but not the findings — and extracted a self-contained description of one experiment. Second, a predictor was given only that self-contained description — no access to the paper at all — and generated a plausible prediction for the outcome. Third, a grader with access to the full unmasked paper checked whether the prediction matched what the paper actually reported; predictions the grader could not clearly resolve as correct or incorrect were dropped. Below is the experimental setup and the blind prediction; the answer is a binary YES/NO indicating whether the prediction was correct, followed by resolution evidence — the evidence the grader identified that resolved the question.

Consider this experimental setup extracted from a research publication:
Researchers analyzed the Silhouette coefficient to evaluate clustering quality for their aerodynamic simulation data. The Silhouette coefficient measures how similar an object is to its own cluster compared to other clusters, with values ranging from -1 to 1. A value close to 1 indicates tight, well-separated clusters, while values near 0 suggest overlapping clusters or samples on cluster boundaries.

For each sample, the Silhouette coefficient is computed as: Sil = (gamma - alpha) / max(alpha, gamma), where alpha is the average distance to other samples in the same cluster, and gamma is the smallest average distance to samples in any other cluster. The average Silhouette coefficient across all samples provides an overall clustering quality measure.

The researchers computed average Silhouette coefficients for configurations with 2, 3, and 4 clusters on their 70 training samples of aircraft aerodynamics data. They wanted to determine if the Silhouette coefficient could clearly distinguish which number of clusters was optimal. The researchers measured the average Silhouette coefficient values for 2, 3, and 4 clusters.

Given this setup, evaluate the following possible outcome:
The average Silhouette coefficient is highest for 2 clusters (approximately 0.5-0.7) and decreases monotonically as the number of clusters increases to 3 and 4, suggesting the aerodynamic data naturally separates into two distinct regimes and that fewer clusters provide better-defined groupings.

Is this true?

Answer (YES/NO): NO